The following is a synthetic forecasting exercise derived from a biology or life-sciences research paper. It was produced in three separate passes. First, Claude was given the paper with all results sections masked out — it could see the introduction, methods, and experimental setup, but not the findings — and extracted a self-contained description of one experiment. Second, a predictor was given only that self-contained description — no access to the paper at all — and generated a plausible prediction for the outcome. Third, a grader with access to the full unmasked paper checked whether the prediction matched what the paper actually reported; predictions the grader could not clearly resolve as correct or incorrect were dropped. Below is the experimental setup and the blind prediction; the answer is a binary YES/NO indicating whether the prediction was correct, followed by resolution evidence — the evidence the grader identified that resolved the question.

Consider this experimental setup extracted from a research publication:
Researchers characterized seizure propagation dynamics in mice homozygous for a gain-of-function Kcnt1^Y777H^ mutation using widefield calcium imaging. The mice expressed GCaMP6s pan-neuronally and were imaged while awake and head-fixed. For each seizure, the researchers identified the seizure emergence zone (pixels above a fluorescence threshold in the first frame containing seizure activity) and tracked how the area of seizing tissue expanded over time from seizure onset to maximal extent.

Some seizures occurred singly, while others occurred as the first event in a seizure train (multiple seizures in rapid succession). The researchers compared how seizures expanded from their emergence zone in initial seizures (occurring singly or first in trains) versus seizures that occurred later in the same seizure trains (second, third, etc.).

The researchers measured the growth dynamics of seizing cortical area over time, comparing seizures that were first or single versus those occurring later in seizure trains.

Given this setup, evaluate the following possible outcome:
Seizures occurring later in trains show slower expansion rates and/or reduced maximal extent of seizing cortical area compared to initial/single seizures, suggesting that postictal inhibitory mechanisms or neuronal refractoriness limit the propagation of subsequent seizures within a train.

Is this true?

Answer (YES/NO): NO